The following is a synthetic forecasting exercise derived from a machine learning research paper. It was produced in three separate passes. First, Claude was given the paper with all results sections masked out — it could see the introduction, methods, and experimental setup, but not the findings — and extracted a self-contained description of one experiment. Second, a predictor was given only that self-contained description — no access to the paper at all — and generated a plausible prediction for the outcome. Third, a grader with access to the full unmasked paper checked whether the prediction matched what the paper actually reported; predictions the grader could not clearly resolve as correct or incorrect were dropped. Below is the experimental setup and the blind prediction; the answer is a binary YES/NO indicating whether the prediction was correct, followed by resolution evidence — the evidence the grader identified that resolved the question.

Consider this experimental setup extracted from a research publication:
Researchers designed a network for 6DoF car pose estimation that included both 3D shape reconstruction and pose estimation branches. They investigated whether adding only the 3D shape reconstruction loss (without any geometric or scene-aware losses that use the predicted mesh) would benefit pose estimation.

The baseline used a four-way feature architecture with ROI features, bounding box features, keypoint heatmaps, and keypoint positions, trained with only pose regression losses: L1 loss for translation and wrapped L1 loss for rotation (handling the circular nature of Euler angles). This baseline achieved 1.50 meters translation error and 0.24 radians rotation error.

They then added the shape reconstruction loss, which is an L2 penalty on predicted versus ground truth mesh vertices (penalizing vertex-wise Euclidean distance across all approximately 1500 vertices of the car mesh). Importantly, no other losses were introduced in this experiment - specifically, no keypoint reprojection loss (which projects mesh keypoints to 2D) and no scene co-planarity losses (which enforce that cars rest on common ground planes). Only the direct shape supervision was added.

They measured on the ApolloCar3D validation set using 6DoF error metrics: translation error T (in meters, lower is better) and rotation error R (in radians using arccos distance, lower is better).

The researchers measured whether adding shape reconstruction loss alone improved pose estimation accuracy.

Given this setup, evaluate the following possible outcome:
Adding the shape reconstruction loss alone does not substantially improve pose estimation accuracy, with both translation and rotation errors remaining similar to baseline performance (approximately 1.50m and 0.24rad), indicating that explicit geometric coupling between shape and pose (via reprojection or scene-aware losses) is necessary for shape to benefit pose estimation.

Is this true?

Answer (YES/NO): NO